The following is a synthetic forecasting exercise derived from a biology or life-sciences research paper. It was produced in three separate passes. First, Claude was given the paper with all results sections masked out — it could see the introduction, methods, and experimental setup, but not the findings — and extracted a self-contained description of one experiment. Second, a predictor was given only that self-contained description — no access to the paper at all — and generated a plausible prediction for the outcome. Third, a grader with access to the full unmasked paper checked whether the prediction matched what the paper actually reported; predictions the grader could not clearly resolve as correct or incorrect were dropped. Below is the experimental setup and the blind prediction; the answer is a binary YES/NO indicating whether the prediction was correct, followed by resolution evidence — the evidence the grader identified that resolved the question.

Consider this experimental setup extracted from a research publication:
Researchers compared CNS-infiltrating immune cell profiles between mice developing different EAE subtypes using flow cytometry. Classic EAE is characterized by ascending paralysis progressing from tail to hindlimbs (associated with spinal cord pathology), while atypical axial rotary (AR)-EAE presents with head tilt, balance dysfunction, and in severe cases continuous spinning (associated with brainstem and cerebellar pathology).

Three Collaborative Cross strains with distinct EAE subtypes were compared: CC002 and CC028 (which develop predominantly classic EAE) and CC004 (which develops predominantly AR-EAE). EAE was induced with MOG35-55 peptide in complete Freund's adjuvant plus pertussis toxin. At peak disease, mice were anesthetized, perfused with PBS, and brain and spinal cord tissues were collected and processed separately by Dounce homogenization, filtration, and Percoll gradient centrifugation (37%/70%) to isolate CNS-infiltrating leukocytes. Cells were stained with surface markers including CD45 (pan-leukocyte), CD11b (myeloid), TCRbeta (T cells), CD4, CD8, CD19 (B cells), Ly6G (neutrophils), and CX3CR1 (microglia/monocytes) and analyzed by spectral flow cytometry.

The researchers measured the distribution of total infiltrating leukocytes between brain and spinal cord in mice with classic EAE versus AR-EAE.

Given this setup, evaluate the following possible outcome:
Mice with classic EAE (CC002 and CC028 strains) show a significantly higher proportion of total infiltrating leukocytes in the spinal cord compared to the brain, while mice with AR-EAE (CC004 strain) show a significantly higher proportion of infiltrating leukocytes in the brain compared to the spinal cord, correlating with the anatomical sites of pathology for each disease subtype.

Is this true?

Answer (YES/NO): NO